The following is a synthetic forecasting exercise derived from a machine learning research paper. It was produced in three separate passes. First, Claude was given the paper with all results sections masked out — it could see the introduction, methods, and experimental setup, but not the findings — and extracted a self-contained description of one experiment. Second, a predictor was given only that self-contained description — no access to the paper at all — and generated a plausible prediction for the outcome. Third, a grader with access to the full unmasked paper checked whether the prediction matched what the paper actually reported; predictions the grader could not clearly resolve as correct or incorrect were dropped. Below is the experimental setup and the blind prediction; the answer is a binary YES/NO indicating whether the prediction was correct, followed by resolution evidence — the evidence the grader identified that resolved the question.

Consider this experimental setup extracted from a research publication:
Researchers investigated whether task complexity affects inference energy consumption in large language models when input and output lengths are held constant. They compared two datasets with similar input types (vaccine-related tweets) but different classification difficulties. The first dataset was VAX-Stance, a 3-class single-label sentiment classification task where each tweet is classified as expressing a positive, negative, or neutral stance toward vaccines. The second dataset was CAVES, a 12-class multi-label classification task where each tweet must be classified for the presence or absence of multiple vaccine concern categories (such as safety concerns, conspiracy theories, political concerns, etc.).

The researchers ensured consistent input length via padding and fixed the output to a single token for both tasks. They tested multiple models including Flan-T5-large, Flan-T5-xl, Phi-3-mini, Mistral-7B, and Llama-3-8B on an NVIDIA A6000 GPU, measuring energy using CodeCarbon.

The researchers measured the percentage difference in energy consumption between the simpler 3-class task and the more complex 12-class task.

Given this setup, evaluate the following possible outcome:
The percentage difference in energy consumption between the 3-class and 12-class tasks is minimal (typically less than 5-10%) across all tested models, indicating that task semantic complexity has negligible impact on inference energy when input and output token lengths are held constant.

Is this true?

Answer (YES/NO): YES